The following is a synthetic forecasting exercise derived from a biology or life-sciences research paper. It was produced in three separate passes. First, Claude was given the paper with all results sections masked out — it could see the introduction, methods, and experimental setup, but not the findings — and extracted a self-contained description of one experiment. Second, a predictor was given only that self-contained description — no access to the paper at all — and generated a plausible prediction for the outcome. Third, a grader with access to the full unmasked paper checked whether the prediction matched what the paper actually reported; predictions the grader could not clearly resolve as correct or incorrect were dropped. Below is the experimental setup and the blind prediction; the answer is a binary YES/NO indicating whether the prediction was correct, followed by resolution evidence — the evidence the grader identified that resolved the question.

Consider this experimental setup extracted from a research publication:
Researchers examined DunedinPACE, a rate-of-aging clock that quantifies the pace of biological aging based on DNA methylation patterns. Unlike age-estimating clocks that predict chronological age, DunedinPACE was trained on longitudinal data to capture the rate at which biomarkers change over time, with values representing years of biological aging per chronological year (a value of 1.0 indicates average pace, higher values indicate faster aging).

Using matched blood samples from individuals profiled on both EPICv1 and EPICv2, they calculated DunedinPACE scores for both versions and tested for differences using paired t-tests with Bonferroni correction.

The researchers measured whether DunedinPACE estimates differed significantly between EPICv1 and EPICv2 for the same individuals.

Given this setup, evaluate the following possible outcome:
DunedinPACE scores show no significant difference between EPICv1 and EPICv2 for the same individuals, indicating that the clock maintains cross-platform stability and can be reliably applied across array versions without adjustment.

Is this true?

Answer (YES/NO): NO